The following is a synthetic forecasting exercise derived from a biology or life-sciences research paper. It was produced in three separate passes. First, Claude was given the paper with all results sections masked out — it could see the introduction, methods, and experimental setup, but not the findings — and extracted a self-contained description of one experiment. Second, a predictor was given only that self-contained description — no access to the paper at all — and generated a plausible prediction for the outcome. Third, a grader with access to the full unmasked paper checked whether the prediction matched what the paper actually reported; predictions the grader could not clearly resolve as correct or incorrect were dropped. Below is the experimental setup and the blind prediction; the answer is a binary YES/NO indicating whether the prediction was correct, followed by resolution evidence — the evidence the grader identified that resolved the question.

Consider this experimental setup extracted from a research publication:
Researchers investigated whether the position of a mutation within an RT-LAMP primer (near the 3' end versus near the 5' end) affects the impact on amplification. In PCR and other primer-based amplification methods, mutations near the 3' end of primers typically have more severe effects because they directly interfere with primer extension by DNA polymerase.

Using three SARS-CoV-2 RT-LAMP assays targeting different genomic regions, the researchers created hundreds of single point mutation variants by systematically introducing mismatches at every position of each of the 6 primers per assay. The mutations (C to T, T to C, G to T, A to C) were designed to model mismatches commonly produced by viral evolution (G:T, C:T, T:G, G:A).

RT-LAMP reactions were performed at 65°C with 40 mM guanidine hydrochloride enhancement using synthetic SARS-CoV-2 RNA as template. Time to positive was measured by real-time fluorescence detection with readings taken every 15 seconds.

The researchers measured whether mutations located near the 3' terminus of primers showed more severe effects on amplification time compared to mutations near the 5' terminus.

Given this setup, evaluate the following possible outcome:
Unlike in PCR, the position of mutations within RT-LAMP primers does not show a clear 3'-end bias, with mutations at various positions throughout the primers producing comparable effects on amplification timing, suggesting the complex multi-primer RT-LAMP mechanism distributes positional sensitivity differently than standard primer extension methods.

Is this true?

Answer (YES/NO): NO